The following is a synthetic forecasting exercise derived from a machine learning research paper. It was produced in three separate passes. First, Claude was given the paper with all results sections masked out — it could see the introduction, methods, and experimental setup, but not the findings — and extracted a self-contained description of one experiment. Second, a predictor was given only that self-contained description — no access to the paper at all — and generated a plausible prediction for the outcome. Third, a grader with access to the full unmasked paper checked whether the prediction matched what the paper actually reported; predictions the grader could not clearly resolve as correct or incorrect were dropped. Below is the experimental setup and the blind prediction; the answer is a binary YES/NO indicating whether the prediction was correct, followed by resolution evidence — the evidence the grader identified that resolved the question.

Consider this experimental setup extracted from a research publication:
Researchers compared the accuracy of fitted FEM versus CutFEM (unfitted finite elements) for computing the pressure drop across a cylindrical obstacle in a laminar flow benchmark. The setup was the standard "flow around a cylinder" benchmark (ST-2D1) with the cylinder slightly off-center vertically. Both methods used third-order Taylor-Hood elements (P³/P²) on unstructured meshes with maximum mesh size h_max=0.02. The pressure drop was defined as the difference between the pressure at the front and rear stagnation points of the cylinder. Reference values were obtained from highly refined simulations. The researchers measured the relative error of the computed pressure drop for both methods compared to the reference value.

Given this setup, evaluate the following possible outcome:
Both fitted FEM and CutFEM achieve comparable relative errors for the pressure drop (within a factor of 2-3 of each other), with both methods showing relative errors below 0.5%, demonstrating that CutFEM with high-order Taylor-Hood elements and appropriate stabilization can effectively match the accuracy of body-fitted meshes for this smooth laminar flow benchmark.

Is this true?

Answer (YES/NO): NO